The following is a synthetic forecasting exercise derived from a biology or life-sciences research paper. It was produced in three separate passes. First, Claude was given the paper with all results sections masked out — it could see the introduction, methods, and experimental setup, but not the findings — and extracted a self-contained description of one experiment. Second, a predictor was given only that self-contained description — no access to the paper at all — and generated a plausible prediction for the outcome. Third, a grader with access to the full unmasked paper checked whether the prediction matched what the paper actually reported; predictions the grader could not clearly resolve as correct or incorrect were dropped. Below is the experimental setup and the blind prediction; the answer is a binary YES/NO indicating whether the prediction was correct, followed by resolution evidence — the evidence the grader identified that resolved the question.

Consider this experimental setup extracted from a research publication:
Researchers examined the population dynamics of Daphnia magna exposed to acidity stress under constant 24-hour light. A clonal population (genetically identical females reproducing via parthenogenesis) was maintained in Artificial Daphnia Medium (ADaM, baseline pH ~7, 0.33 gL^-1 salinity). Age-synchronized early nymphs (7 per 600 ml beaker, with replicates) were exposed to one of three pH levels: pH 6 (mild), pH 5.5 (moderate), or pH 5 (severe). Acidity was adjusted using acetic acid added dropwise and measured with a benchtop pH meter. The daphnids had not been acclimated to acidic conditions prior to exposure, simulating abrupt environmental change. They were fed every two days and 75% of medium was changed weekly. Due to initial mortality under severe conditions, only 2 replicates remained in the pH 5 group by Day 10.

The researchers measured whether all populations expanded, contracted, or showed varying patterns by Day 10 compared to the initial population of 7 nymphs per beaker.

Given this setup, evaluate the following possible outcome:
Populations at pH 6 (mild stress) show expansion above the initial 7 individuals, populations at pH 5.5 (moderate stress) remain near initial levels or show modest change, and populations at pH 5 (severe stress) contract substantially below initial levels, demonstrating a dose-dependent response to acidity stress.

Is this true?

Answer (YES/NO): YES